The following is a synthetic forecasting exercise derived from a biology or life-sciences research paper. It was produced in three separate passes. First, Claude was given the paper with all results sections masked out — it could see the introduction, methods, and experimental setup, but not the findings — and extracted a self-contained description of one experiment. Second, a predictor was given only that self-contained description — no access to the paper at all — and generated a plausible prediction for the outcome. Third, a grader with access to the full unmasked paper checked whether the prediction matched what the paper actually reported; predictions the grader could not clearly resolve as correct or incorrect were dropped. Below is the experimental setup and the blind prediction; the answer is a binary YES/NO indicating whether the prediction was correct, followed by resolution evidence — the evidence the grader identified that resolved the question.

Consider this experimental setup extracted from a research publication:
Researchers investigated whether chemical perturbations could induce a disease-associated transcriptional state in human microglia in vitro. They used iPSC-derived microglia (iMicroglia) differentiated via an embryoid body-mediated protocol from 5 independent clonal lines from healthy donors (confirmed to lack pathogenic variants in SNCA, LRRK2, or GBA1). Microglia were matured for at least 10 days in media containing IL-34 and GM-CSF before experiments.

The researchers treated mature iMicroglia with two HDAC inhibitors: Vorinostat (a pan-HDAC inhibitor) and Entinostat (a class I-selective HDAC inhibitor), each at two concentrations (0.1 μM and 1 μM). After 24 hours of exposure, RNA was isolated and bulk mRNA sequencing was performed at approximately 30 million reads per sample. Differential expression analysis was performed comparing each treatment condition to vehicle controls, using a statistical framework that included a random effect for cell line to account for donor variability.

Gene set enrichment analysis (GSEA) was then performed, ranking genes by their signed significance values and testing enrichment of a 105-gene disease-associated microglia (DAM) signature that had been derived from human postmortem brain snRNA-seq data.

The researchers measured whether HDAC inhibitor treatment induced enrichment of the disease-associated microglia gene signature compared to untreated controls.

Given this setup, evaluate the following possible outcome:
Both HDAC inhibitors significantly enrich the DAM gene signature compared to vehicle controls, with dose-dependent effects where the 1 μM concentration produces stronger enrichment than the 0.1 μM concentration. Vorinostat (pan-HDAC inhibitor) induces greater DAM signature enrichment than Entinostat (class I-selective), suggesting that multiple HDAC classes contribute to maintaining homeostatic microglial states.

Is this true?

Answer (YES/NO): NO